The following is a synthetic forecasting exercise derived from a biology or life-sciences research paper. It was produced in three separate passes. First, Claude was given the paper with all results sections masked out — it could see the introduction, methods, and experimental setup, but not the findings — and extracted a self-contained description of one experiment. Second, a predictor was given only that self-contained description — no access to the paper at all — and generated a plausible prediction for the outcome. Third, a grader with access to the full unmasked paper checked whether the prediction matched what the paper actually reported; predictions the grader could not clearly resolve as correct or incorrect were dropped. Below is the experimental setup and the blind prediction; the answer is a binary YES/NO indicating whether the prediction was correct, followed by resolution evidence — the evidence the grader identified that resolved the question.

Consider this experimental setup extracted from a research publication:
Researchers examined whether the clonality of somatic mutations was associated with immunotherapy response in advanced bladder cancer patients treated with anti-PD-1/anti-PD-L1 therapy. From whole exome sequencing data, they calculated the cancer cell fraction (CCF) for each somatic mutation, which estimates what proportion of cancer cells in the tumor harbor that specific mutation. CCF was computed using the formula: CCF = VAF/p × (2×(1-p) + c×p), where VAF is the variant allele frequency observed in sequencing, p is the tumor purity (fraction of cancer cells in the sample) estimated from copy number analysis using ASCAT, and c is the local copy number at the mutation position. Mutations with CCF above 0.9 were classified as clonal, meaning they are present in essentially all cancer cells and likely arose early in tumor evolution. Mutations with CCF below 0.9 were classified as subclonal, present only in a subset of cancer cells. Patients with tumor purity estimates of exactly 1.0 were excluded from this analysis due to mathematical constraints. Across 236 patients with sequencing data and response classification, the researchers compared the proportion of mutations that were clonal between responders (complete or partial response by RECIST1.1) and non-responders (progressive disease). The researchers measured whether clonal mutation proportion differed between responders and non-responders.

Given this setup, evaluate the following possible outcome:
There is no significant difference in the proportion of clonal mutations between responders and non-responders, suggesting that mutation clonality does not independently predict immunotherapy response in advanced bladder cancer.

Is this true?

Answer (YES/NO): NO